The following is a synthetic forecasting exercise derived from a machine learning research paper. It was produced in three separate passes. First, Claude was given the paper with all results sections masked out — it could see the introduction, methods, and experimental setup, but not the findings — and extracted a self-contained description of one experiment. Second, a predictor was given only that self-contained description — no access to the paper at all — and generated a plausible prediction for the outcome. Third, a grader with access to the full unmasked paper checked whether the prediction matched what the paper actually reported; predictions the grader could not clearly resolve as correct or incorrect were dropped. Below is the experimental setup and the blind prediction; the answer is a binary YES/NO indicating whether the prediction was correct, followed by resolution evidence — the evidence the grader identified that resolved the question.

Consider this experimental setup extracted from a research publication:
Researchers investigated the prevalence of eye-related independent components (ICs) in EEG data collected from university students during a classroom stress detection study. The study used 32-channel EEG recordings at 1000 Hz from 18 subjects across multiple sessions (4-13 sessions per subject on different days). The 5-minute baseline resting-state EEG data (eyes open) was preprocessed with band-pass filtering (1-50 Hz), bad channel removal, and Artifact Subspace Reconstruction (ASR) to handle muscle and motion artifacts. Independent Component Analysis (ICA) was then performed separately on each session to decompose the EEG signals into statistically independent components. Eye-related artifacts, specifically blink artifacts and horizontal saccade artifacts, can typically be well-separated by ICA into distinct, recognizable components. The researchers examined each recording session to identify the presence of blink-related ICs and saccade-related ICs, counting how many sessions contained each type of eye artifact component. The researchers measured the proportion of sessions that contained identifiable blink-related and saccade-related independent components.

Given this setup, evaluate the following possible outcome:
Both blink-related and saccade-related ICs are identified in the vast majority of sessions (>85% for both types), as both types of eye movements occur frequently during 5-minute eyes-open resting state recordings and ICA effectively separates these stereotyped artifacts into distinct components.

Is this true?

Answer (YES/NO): YES